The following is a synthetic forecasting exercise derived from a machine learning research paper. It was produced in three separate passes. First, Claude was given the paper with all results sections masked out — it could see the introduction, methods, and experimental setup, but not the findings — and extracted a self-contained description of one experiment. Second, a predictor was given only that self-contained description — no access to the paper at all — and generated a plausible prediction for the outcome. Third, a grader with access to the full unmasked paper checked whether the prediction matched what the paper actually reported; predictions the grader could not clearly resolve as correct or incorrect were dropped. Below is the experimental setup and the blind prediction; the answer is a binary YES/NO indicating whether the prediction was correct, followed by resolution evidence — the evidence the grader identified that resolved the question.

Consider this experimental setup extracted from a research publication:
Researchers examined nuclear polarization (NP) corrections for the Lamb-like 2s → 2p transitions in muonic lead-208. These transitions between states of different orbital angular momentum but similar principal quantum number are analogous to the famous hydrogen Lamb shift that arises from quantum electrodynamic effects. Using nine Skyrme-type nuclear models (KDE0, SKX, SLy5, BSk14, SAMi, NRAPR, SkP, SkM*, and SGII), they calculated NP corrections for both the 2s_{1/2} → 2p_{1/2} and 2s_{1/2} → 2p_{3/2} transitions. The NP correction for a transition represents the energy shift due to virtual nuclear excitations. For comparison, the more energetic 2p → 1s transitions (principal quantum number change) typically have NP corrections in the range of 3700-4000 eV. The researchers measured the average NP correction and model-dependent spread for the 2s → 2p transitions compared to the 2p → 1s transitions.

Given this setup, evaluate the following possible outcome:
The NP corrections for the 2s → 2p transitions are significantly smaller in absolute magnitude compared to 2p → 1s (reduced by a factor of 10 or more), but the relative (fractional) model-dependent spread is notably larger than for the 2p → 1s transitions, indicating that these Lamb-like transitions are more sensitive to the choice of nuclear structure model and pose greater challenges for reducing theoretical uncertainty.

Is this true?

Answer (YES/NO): NO